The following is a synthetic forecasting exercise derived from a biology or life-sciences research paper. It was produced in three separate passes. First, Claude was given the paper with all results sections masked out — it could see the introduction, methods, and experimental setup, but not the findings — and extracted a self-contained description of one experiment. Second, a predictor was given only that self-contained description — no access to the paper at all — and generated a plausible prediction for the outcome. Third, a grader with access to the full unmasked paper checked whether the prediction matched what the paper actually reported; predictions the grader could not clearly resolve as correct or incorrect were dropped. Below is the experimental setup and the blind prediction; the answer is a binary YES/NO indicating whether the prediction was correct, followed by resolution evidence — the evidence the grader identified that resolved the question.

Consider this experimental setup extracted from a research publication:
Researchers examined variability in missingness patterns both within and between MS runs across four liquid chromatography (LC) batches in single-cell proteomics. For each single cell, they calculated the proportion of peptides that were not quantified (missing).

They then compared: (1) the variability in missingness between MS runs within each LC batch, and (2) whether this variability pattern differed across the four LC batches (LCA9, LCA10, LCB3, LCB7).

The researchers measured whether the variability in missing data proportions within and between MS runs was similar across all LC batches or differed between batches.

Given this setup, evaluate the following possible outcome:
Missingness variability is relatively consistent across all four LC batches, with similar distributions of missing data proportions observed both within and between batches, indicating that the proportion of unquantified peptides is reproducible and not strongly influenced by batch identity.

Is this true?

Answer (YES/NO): NO